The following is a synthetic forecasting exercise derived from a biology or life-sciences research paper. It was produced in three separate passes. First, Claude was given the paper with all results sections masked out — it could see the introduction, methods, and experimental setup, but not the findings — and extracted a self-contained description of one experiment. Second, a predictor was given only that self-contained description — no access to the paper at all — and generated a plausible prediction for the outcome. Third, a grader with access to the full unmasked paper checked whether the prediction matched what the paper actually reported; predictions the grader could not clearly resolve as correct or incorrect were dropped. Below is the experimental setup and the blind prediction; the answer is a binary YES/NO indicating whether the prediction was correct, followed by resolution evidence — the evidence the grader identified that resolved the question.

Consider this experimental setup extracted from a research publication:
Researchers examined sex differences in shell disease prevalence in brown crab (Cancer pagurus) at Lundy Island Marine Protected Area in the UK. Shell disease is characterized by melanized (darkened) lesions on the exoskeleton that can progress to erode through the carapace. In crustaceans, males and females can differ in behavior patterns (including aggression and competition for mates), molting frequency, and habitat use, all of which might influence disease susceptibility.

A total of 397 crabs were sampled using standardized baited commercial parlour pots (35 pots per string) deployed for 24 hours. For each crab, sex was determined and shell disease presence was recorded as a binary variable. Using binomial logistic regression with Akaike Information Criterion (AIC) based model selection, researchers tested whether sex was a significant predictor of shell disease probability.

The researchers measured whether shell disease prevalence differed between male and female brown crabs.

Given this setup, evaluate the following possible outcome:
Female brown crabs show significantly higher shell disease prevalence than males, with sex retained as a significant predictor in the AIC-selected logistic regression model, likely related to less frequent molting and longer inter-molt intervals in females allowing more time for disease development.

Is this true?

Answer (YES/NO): NO